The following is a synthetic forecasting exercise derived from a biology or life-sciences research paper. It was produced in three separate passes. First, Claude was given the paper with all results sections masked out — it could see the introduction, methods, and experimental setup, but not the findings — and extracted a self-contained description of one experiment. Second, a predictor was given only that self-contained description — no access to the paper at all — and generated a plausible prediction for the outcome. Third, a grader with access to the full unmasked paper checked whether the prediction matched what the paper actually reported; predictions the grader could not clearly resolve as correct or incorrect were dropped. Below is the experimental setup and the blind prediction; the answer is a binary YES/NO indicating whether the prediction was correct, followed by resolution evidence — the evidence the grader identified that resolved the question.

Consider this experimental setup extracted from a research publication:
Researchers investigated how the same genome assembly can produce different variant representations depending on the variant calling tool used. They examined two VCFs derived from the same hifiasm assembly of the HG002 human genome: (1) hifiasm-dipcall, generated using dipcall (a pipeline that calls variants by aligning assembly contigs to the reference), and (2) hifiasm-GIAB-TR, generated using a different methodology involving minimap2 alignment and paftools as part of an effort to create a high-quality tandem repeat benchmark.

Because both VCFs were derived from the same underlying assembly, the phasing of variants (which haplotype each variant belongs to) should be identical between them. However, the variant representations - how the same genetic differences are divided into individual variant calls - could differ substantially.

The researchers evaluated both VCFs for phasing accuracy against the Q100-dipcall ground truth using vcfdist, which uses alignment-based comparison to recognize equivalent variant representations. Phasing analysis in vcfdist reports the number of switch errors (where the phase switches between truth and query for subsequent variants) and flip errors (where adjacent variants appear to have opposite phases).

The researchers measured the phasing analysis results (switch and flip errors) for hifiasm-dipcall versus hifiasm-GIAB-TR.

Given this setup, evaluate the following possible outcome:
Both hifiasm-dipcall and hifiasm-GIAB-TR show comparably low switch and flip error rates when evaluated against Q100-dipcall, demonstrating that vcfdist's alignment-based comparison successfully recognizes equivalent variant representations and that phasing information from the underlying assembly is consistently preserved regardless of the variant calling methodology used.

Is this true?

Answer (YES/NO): YES